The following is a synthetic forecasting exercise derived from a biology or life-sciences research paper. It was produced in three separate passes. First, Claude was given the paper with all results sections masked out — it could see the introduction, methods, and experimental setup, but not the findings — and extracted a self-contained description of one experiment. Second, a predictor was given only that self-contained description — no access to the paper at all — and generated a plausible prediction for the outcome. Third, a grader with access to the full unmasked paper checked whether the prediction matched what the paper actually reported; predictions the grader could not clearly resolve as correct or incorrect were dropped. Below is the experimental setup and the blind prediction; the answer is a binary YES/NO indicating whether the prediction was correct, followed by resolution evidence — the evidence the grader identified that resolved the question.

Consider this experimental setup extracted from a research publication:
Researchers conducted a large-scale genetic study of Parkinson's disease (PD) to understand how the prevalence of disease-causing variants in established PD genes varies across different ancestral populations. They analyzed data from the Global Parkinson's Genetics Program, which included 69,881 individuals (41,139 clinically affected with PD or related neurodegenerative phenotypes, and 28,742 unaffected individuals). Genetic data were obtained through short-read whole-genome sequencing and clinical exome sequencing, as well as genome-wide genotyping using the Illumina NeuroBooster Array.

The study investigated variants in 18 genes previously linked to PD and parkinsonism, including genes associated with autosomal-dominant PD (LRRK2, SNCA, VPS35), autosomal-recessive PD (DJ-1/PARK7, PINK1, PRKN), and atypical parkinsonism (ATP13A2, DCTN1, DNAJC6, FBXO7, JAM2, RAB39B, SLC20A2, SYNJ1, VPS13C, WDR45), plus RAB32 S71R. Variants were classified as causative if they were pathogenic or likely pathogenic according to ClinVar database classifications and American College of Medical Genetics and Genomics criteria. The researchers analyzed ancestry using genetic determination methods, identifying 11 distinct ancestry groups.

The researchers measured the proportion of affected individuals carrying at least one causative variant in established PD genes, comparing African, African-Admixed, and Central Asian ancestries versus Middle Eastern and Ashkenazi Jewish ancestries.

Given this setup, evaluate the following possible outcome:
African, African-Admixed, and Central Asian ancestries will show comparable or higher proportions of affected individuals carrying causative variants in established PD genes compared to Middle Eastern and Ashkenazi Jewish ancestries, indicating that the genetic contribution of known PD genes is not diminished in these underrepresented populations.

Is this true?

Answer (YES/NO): NO